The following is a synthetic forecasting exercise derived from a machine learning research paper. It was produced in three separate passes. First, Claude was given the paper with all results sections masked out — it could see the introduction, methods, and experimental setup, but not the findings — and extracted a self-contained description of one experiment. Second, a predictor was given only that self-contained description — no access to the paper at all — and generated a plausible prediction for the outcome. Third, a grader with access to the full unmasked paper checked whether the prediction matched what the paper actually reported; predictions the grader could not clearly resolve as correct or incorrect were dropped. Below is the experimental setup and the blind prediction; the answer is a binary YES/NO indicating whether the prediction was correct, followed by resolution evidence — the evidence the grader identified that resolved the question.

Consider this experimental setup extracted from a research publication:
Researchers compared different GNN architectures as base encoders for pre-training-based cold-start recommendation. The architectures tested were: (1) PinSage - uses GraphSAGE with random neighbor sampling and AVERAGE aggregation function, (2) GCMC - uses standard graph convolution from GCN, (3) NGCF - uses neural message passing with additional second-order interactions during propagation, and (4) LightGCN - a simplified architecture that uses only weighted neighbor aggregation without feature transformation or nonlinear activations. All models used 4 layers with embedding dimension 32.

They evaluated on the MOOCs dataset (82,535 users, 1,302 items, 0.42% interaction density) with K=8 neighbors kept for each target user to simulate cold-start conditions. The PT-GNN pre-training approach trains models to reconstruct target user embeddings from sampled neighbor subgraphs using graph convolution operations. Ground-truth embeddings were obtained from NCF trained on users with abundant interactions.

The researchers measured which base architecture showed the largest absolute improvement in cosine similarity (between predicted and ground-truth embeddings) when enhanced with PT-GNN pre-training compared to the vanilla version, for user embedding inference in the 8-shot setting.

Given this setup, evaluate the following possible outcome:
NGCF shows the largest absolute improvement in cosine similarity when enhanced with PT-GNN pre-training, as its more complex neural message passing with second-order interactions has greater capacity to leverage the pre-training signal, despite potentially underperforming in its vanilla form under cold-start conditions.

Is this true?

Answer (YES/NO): NO